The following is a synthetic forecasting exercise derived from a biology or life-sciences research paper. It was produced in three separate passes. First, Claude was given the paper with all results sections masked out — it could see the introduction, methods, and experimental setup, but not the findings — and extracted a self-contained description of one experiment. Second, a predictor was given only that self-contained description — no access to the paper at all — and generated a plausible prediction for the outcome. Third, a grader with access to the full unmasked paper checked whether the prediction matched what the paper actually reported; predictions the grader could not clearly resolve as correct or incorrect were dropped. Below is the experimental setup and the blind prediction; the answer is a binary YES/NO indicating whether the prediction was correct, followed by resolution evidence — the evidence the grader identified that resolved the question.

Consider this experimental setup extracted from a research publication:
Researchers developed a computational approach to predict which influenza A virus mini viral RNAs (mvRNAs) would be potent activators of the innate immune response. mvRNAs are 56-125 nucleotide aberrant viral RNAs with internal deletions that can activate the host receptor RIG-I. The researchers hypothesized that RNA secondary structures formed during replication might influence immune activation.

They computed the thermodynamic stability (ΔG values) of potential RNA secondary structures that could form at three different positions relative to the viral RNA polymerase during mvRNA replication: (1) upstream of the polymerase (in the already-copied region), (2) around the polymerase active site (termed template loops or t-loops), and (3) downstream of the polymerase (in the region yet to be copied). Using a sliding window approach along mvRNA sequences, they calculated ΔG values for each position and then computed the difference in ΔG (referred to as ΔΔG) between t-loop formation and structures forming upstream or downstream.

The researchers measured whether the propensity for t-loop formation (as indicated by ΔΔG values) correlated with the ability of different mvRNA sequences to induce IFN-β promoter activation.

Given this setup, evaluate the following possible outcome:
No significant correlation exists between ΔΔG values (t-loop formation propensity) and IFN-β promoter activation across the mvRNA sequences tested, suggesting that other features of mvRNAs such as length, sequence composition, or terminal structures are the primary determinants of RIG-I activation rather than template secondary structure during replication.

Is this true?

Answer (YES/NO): NO